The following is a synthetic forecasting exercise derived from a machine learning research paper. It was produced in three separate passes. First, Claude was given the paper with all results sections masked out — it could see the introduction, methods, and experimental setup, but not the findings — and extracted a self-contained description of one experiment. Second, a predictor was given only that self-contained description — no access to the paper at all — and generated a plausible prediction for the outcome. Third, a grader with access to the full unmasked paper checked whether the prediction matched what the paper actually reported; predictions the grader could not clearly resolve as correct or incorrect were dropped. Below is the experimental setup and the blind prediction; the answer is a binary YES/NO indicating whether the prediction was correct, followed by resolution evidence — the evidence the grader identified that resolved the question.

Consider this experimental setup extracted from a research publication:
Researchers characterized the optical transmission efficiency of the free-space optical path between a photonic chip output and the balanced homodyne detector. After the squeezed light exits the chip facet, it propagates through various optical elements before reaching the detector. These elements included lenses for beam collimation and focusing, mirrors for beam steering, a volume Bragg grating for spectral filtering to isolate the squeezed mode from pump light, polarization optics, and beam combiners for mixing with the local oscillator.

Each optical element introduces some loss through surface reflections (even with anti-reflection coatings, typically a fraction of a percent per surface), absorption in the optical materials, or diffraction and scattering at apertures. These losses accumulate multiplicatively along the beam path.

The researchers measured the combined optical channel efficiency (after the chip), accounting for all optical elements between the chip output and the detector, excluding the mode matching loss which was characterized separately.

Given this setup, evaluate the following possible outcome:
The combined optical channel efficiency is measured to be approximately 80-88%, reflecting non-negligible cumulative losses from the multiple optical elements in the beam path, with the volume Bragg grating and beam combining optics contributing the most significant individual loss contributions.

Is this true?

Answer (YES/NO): YES